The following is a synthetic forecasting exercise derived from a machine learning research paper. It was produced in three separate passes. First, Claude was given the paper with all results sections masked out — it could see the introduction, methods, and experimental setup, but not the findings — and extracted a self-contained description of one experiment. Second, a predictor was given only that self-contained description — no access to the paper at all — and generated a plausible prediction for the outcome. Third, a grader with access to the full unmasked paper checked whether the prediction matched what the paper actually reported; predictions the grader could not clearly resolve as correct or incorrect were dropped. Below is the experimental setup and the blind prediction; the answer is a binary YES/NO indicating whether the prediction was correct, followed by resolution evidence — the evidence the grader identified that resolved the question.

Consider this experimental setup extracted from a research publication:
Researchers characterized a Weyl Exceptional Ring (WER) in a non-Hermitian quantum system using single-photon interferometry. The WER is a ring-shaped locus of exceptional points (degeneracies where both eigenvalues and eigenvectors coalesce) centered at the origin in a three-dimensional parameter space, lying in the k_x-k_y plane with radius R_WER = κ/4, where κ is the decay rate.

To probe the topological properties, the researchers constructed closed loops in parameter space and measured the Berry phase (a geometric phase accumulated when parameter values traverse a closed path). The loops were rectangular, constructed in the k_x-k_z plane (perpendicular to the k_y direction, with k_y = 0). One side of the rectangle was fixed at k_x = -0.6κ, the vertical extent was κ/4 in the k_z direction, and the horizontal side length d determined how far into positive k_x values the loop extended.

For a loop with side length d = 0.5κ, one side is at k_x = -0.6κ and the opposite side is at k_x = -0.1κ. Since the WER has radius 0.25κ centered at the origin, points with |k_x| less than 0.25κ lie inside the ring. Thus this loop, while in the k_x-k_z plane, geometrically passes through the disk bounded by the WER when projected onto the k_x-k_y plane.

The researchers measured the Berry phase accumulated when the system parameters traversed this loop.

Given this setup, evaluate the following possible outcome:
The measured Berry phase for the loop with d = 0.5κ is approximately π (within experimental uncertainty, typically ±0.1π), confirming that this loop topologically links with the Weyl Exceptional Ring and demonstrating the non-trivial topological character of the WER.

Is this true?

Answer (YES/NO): YES